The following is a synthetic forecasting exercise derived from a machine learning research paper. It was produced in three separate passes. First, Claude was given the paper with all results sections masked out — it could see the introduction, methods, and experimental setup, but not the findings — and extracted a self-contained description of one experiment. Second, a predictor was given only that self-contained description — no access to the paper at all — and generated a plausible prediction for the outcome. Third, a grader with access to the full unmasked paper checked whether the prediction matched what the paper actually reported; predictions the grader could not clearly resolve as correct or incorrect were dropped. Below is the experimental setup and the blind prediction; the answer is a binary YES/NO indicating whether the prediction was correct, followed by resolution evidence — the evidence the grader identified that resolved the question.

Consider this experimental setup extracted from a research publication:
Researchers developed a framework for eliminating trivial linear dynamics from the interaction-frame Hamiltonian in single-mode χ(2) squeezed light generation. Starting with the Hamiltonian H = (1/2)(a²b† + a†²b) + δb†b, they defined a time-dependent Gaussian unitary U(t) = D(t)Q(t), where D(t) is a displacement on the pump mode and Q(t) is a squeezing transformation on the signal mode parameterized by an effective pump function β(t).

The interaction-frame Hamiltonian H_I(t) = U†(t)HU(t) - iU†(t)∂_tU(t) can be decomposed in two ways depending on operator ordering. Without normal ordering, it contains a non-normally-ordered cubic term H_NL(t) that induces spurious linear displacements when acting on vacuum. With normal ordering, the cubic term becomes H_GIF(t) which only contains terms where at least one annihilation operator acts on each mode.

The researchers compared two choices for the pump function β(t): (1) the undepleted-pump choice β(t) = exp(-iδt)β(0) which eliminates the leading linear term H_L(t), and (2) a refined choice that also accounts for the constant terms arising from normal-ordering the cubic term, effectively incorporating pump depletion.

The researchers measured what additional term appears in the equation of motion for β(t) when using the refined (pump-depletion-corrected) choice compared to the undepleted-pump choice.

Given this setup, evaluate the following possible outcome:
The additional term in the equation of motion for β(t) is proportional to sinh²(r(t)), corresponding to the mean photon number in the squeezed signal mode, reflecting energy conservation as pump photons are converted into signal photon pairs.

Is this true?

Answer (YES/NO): NO